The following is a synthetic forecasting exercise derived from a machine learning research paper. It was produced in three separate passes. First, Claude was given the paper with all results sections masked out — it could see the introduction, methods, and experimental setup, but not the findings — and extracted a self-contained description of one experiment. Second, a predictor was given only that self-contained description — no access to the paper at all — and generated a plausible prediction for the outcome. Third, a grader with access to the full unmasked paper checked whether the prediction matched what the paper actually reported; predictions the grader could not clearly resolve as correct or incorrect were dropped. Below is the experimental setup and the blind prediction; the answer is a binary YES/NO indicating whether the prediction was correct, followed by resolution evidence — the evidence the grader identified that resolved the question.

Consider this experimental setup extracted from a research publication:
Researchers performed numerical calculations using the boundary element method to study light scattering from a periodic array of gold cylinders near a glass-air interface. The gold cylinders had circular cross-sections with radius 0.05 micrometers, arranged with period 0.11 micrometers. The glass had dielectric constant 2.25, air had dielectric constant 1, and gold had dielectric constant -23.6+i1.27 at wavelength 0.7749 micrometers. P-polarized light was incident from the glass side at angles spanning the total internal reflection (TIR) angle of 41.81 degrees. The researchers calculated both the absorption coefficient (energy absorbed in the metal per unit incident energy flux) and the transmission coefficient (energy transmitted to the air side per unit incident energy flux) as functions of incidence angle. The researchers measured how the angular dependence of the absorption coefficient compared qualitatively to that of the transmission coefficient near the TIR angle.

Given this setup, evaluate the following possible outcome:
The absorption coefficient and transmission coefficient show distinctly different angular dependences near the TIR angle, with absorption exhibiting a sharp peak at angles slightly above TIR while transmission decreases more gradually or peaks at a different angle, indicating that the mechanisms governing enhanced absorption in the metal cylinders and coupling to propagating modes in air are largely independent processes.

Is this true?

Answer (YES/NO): NO